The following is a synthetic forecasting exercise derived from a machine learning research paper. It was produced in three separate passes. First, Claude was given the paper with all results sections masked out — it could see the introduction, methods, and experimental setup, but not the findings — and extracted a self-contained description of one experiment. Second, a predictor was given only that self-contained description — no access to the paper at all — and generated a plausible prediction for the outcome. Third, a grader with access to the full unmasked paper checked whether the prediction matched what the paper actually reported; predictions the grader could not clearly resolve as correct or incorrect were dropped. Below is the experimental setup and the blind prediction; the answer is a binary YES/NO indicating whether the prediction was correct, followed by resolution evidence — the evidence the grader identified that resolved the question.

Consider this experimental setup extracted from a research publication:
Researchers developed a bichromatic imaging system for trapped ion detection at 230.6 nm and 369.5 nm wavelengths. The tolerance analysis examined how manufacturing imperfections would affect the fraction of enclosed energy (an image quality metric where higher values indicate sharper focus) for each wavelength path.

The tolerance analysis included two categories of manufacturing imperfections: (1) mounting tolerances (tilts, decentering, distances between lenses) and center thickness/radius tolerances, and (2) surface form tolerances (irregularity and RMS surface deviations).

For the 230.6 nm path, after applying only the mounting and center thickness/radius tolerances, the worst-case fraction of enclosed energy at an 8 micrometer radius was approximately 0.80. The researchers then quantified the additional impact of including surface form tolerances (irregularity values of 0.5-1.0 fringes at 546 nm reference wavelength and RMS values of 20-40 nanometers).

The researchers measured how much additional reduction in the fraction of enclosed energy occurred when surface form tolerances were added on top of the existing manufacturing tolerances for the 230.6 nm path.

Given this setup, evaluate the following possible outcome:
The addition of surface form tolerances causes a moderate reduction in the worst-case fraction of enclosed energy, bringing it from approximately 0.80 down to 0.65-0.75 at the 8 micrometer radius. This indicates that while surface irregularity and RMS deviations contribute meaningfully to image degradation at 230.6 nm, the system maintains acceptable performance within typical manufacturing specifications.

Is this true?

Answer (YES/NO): YES